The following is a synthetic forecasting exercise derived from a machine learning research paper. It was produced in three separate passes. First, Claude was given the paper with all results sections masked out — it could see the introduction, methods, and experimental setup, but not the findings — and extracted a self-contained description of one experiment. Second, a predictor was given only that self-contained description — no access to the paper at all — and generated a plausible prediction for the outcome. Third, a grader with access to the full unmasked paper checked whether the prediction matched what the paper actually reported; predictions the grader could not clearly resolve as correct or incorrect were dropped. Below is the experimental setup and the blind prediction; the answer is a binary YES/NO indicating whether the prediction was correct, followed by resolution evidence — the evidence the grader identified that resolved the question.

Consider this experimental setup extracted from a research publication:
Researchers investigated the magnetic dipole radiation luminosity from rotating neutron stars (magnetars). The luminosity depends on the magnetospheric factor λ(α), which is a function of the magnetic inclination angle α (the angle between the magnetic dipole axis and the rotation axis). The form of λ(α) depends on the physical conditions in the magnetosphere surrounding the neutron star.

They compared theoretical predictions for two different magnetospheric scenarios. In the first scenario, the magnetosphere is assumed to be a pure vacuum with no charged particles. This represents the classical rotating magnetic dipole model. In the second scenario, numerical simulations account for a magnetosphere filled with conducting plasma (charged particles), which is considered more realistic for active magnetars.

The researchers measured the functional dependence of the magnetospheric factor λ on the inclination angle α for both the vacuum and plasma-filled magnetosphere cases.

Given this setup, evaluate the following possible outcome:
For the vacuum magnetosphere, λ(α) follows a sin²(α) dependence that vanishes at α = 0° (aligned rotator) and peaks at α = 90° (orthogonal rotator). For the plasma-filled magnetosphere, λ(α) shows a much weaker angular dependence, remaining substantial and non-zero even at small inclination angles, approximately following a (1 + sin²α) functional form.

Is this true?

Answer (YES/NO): YES